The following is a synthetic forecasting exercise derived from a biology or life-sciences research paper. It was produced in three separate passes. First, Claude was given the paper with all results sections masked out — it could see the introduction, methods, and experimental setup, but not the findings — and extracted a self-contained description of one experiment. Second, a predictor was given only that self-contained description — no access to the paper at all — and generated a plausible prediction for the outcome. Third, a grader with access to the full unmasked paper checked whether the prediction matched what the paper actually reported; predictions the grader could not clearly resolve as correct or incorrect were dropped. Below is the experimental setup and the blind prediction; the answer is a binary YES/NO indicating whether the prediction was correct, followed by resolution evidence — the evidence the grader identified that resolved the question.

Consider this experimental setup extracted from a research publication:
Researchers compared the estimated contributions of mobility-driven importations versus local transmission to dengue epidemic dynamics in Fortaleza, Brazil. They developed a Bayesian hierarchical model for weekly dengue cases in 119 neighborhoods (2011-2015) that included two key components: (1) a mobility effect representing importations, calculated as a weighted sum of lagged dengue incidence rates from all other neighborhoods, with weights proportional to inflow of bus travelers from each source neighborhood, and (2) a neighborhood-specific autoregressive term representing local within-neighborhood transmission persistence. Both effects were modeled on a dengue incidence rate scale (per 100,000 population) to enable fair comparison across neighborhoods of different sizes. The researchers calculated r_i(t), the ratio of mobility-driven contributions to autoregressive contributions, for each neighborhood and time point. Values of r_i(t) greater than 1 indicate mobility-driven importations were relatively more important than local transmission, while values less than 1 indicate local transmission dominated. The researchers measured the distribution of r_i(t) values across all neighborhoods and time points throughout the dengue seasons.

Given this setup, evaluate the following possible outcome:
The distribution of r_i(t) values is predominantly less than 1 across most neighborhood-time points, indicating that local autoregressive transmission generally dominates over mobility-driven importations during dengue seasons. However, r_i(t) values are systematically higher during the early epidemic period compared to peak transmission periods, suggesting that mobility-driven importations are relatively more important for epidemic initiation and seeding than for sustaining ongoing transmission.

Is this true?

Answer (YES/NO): NO